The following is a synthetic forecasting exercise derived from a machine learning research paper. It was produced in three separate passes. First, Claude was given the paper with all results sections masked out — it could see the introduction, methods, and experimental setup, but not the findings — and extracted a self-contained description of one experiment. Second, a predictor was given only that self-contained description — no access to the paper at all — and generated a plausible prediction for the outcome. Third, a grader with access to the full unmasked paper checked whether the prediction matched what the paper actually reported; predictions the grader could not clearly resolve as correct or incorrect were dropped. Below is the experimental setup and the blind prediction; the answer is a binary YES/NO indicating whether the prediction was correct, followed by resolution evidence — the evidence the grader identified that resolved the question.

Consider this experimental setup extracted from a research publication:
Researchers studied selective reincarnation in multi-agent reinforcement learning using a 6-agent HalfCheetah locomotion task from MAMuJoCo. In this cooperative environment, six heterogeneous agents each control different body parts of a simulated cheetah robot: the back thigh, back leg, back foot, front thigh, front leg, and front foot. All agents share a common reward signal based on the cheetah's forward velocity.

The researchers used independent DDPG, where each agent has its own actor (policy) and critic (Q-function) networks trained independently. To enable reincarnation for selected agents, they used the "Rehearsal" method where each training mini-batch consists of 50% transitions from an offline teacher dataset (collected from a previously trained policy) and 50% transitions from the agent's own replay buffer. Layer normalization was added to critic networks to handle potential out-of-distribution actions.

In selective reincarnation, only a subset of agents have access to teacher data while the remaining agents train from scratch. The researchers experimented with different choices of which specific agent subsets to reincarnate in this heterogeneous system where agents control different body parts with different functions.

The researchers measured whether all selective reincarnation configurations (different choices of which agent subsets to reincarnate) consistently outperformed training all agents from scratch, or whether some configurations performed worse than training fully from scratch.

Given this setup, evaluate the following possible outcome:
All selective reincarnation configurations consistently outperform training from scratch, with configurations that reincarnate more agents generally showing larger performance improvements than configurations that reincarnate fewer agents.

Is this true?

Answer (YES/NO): NO